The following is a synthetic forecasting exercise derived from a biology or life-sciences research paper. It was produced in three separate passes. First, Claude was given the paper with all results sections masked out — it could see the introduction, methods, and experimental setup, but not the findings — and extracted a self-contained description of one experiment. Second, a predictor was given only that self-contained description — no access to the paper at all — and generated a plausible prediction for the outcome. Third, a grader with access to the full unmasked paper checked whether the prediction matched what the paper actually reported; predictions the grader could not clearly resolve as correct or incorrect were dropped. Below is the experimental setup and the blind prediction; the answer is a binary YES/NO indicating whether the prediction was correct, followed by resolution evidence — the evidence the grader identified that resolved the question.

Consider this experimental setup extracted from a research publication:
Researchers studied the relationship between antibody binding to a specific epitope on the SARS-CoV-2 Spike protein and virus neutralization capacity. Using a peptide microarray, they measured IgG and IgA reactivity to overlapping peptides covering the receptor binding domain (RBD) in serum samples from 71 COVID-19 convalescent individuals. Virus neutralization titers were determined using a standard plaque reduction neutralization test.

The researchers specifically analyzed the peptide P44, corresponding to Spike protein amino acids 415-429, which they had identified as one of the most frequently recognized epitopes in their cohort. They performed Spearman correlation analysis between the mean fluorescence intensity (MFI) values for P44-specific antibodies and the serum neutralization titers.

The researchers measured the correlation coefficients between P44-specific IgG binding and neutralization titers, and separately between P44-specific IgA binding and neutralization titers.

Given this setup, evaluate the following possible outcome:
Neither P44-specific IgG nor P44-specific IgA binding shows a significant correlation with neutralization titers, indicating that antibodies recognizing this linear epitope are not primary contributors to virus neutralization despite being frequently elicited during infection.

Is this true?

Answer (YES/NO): NO